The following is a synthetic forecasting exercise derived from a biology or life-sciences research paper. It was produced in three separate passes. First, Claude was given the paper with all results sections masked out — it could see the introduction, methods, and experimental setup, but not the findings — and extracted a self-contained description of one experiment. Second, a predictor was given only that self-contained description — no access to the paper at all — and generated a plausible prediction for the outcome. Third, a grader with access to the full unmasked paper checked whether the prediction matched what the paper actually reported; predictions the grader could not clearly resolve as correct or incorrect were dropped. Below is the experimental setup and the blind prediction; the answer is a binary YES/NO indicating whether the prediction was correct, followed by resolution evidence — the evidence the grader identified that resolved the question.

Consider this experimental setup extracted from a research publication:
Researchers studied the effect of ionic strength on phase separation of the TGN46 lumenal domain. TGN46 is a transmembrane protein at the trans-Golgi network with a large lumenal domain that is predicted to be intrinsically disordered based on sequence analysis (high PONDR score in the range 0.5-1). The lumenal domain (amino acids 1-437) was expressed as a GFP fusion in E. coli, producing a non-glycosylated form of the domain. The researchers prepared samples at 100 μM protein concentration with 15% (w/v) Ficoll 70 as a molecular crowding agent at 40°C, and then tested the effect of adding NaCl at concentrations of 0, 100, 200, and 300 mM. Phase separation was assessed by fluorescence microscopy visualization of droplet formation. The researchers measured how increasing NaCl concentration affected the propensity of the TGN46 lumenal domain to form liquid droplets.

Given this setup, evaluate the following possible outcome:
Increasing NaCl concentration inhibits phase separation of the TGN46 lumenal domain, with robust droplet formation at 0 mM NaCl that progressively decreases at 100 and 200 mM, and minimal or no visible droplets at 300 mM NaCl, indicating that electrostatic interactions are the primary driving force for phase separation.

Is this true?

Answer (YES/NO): YES